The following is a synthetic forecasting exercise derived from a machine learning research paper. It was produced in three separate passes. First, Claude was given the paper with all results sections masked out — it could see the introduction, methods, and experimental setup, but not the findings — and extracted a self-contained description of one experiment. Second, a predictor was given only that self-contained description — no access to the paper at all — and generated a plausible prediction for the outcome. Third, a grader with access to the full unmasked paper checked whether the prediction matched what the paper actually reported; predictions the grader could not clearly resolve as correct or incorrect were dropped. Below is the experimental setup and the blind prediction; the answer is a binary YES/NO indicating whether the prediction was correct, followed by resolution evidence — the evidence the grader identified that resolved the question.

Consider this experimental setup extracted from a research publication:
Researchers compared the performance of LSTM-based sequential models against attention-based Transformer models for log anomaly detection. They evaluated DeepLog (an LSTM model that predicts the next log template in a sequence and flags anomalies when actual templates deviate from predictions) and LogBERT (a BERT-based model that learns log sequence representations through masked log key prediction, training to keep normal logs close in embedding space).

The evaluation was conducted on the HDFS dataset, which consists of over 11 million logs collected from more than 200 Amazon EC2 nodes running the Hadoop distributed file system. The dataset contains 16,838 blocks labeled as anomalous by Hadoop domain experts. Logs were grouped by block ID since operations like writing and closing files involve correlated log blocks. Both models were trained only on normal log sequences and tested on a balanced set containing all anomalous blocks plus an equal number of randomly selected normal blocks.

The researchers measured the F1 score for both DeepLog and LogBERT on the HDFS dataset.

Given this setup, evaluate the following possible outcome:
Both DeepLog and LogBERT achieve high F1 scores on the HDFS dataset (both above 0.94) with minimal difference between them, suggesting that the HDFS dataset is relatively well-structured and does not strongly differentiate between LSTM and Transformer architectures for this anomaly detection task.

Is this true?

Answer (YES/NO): NO